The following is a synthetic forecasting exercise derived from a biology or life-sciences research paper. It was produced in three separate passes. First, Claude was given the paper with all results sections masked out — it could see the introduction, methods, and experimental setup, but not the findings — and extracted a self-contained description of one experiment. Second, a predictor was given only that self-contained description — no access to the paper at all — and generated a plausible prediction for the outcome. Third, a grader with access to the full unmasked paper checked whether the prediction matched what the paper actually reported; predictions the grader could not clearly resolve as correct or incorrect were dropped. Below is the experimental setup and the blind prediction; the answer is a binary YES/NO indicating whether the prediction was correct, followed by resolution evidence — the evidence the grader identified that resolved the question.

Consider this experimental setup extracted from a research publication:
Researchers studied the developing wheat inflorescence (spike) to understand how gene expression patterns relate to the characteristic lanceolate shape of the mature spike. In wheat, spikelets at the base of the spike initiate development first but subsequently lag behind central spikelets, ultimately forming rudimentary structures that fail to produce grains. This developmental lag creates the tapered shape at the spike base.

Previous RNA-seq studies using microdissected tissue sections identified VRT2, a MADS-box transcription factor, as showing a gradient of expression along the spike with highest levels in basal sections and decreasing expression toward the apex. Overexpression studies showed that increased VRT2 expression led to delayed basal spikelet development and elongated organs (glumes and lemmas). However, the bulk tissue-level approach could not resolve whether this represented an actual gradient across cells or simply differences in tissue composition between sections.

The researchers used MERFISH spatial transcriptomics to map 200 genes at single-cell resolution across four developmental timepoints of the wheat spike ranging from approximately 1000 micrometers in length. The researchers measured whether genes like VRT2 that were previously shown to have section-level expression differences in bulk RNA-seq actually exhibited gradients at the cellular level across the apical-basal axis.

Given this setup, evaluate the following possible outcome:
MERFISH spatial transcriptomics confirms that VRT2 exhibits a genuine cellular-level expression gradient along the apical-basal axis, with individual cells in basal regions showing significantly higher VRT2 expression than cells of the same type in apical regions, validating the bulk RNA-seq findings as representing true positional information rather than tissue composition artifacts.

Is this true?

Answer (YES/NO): NO